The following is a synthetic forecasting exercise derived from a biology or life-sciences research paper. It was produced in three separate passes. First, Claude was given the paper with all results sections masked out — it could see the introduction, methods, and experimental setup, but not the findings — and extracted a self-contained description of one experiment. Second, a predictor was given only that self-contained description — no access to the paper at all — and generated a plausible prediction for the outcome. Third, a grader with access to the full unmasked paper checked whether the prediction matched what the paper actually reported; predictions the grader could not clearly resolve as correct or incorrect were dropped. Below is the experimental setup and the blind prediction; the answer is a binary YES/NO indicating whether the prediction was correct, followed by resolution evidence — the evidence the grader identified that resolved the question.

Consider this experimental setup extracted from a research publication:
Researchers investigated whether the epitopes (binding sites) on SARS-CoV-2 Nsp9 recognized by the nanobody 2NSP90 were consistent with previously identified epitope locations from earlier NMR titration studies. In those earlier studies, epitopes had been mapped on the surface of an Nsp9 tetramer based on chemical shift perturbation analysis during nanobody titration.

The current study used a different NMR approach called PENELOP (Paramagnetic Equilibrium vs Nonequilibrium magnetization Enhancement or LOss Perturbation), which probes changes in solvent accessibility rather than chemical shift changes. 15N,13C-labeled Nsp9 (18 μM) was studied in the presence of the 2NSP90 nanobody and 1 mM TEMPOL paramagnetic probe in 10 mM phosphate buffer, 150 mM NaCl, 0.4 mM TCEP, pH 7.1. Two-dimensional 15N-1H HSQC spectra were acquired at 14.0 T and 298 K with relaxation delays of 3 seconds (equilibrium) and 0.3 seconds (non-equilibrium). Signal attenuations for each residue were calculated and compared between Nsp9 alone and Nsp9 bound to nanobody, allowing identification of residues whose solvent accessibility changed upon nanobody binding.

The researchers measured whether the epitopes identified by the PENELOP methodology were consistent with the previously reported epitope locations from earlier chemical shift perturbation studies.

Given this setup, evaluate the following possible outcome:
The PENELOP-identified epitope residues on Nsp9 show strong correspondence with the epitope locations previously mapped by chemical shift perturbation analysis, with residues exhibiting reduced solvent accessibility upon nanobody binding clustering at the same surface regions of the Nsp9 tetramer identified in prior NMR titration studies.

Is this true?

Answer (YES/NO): YES